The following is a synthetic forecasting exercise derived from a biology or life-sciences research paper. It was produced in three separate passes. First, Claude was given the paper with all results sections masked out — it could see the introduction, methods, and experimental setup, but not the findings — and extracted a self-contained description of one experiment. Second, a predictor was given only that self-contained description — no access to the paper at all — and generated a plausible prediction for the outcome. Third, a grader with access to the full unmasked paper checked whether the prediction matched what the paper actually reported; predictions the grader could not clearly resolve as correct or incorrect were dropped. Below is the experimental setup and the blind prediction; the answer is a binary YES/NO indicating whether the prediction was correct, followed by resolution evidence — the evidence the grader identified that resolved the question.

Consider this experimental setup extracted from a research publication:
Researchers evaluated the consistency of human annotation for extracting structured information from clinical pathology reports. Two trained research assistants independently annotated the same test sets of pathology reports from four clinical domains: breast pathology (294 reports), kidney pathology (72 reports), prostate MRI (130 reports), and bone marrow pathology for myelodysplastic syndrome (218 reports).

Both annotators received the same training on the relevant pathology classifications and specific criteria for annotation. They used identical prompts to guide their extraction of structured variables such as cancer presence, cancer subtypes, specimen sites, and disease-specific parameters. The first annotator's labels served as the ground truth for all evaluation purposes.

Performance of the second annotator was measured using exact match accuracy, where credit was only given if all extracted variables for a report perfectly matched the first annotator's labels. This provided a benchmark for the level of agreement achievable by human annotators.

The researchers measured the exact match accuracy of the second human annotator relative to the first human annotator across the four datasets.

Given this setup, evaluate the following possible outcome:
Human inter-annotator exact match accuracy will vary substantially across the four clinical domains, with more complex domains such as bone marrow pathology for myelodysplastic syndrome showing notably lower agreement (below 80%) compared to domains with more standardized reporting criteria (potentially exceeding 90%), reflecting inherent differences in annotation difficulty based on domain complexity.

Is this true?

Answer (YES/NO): NO